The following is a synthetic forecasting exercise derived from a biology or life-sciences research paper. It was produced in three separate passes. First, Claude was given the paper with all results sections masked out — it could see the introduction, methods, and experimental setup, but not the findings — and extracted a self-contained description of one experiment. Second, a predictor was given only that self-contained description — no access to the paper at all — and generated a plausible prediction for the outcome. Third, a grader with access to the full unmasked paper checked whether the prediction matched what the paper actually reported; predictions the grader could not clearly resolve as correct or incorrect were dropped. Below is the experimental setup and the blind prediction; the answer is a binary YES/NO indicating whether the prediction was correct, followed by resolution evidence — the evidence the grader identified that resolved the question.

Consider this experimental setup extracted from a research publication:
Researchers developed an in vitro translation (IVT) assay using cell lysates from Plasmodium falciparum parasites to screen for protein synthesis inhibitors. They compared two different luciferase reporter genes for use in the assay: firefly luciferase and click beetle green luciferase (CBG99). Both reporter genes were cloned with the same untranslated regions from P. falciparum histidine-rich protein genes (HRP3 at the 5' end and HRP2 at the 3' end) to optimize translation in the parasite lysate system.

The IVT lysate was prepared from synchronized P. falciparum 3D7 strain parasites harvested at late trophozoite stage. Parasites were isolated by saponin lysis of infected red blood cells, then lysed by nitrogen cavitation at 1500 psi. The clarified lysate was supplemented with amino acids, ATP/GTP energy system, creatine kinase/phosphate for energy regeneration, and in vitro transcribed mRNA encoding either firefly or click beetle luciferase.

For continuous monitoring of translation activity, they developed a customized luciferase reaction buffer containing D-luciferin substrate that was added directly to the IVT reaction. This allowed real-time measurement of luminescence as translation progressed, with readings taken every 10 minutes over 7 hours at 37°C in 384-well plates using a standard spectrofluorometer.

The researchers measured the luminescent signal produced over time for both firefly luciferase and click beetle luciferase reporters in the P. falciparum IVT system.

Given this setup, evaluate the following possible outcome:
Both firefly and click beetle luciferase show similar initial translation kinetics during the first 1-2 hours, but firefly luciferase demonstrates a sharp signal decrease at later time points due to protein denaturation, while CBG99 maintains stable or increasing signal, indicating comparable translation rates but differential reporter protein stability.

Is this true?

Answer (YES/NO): NO